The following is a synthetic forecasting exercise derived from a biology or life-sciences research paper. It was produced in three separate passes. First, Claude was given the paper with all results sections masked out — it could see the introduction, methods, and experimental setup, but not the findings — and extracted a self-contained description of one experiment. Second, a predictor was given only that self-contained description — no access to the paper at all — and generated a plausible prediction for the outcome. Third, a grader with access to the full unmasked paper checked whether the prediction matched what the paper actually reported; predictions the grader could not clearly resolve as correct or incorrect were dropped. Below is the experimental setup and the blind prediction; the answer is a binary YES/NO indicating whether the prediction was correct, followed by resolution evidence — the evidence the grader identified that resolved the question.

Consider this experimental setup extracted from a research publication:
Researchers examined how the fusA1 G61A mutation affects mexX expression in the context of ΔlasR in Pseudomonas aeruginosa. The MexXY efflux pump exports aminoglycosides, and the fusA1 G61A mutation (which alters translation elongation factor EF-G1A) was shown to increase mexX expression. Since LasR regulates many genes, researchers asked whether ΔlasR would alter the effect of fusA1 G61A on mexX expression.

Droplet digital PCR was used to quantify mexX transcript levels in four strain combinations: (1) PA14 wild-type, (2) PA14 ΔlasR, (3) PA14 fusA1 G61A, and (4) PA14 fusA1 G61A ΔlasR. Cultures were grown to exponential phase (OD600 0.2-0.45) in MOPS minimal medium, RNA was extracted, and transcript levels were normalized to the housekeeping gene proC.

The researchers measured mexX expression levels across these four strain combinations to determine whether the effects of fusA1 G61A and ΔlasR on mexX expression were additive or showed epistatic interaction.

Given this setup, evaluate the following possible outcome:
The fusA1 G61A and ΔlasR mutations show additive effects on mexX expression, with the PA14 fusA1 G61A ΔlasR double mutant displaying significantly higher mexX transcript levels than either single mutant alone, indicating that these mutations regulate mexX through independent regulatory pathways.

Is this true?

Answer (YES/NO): NO